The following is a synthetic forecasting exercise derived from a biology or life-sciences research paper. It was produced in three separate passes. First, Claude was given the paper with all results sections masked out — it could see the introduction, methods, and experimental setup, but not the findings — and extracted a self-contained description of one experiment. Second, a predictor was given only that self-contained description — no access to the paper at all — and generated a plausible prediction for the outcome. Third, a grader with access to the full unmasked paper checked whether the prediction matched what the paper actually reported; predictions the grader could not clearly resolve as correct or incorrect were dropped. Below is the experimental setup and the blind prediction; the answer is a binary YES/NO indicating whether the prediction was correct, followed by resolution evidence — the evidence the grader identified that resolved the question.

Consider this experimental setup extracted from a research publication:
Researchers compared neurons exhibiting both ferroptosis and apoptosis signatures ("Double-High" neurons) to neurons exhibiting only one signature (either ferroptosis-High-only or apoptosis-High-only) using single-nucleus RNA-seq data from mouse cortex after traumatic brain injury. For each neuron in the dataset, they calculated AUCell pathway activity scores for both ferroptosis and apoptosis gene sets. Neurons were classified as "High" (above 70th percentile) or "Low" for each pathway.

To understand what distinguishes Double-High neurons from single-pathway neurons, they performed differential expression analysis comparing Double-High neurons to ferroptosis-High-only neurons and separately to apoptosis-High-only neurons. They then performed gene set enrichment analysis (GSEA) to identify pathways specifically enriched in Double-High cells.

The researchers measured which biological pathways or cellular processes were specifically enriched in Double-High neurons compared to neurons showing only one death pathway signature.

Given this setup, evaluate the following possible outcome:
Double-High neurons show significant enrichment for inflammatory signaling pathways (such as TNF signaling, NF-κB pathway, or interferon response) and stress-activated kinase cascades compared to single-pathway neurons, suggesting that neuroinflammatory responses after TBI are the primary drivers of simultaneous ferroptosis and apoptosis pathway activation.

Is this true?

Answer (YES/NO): NO